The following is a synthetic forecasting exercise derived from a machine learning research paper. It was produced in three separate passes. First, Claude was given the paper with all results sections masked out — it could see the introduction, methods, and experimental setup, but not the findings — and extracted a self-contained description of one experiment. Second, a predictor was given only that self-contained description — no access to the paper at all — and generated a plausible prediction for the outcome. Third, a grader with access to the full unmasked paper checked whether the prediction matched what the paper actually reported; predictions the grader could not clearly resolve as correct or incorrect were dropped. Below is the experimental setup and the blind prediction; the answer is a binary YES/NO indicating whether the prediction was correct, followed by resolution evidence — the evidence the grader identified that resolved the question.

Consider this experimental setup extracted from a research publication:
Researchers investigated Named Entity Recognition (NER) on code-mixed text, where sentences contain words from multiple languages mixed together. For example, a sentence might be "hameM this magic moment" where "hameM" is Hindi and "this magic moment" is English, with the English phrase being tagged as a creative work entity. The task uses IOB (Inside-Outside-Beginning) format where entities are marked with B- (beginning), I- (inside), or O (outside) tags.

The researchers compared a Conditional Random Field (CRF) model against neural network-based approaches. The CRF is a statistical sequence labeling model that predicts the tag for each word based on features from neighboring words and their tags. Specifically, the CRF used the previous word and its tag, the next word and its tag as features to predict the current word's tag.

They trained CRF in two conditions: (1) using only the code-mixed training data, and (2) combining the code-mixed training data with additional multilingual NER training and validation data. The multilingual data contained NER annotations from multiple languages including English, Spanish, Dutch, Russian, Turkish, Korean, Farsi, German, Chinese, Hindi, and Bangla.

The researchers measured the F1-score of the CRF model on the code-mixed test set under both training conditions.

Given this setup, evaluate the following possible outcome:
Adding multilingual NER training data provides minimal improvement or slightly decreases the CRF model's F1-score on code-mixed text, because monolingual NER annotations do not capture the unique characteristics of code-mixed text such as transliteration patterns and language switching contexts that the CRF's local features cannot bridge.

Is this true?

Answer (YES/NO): YES